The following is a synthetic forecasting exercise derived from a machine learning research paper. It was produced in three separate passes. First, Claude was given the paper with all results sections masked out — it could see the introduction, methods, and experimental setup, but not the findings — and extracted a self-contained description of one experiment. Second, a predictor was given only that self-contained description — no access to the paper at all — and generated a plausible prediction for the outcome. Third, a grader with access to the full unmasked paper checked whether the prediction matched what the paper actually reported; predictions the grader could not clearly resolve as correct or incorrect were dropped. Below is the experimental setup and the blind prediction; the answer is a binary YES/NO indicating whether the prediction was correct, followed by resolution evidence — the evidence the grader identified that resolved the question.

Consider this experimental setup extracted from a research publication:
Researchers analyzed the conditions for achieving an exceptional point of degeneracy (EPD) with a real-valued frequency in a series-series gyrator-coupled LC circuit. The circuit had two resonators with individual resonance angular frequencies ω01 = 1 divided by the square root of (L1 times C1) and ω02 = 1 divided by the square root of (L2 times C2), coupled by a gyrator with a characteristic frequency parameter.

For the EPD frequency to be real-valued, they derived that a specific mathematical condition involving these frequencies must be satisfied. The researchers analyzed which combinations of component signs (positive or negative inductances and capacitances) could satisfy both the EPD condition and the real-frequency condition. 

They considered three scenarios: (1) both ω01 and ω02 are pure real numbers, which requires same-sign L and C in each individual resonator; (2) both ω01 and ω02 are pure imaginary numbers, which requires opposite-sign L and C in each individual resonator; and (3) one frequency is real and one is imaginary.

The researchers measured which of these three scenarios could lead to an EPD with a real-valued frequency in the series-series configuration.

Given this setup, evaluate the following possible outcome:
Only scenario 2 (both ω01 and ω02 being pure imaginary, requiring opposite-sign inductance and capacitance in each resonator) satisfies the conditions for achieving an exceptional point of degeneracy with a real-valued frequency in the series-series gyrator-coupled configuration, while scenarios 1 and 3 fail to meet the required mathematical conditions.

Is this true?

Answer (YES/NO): NO